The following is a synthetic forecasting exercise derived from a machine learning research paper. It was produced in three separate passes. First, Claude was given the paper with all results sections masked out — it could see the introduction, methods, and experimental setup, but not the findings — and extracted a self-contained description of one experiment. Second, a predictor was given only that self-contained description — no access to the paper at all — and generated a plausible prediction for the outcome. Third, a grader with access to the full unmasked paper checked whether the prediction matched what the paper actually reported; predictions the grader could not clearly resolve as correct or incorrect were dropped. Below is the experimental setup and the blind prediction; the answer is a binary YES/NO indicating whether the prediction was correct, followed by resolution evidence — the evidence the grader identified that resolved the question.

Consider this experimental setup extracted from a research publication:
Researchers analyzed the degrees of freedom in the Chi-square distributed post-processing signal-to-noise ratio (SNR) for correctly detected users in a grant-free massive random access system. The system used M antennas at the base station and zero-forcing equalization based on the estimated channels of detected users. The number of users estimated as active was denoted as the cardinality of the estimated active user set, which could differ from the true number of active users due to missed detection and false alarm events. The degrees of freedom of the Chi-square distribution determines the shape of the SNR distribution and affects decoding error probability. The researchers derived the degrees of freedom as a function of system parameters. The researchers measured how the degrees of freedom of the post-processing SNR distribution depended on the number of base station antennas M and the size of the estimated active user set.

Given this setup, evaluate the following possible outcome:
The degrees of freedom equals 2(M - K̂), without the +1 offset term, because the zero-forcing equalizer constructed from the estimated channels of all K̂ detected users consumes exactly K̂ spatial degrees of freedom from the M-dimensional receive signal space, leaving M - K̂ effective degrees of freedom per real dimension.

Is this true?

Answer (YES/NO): NO